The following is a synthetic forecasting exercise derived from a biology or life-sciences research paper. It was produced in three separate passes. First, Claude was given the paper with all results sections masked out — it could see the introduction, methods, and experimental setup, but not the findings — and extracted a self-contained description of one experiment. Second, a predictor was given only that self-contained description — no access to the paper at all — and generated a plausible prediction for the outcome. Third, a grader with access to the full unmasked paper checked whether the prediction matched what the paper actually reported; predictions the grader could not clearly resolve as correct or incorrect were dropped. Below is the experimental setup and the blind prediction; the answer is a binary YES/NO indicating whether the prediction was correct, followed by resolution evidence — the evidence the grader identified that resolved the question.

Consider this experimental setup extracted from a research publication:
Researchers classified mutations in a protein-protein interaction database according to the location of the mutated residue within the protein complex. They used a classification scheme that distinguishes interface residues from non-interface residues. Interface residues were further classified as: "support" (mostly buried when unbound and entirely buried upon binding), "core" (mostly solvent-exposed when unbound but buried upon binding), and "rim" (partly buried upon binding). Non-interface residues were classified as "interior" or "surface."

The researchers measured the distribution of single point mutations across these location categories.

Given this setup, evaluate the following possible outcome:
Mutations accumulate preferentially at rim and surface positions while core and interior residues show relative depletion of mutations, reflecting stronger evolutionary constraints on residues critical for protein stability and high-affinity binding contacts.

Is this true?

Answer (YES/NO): NO